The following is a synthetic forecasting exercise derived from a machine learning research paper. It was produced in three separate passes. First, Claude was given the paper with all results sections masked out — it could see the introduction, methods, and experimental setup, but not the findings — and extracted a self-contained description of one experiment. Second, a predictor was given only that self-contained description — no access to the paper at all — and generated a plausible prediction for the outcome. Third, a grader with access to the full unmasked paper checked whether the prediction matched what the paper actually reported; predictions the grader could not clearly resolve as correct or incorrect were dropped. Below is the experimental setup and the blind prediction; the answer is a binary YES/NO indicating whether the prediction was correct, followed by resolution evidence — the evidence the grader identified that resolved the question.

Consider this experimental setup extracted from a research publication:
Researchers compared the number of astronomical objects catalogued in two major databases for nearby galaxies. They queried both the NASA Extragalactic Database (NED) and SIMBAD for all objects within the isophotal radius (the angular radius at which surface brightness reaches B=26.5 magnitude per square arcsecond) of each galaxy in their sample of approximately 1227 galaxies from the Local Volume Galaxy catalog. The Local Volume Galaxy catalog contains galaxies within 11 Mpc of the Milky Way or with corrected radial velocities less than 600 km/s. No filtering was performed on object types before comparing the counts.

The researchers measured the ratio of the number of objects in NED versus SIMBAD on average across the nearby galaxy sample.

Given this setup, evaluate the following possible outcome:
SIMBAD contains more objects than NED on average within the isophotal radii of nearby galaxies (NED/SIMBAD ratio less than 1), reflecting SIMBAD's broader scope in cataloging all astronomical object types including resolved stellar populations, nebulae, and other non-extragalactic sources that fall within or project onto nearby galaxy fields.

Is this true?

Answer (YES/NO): NO